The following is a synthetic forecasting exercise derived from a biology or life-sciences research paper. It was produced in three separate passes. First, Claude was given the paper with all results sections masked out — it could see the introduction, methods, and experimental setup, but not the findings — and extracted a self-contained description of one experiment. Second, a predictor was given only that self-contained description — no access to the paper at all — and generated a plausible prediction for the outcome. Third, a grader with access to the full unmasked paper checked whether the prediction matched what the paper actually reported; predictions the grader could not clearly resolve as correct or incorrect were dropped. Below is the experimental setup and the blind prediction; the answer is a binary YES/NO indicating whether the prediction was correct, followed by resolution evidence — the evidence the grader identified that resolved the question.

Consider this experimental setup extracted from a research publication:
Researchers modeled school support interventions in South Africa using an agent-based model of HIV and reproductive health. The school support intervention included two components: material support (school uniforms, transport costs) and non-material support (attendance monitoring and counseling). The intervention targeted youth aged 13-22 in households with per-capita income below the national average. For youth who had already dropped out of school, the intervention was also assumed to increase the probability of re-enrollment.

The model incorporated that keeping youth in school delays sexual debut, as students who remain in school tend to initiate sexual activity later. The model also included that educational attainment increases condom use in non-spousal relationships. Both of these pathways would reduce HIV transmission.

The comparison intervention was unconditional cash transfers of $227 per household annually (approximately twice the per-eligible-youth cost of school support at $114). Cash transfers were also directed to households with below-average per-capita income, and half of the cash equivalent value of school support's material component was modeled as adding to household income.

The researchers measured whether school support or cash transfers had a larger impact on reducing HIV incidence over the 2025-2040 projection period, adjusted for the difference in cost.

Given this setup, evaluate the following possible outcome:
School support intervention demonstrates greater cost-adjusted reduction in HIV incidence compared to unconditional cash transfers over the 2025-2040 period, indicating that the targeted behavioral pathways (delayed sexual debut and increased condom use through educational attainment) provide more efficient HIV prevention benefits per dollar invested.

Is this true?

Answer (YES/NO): NO